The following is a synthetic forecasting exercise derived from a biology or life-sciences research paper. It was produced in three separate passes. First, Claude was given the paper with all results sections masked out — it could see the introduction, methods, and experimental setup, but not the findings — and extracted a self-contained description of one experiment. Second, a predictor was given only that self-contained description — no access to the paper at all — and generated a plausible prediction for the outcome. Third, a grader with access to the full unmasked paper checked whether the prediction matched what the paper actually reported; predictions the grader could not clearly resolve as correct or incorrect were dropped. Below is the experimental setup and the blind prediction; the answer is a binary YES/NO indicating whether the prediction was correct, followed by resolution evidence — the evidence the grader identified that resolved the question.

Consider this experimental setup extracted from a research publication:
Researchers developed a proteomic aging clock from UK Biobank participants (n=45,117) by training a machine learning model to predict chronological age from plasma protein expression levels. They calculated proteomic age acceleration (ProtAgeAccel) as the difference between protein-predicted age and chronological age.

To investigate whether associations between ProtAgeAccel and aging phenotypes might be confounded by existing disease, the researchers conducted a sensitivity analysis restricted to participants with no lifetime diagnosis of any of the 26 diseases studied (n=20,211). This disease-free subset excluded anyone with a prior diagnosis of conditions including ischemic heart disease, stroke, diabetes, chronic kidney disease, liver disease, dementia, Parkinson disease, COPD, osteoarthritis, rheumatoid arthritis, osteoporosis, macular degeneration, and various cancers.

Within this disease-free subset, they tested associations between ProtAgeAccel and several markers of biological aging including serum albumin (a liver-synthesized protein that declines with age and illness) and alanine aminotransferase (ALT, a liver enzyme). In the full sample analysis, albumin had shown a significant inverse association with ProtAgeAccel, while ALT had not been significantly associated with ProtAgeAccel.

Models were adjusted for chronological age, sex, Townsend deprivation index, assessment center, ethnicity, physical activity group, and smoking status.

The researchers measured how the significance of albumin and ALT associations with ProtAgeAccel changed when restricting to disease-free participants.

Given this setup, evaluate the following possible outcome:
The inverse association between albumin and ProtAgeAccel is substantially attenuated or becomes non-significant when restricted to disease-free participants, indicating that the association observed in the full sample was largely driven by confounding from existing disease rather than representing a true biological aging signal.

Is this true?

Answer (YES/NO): YES